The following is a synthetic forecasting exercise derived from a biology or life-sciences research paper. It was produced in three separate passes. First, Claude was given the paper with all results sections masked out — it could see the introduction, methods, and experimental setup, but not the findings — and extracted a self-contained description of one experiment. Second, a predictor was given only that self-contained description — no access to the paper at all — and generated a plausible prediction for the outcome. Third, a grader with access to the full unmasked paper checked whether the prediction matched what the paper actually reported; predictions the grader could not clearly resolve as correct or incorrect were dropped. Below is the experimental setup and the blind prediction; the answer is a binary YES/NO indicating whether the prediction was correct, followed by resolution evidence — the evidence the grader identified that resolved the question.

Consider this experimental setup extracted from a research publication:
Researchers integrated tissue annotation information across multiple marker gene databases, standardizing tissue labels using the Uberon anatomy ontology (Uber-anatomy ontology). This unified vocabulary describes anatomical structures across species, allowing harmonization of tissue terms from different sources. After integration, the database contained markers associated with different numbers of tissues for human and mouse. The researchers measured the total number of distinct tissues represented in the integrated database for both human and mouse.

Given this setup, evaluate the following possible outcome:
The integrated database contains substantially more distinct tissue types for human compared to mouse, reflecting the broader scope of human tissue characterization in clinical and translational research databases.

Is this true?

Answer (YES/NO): YES